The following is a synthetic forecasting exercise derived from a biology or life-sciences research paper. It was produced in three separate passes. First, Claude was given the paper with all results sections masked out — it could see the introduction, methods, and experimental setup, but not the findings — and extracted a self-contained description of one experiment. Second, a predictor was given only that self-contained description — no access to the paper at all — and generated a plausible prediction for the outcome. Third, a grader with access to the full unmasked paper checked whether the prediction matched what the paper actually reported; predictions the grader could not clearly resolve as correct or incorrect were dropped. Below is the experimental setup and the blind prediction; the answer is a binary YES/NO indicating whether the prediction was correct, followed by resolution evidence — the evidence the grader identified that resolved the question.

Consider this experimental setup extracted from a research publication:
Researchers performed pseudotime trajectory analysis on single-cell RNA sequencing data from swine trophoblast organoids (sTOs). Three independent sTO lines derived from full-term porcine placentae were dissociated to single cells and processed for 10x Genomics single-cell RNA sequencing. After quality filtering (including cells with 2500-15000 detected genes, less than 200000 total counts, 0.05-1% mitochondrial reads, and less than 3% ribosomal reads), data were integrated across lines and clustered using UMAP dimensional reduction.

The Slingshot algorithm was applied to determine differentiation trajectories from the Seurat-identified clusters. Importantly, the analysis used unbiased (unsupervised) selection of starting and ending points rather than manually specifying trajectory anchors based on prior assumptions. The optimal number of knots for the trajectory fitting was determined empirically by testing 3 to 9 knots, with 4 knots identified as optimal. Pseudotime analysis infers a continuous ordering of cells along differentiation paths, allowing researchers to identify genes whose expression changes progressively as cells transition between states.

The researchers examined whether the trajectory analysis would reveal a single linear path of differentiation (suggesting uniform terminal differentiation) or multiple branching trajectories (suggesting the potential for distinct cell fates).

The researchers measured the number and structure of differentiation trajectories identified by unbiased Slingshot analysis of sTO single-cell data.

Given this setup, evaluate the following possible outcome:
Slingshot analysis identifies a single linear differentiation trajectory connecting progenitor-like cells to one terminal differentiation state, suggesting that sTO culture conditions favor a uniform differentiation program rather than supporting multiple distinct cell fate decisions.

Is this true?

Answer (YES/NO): YES